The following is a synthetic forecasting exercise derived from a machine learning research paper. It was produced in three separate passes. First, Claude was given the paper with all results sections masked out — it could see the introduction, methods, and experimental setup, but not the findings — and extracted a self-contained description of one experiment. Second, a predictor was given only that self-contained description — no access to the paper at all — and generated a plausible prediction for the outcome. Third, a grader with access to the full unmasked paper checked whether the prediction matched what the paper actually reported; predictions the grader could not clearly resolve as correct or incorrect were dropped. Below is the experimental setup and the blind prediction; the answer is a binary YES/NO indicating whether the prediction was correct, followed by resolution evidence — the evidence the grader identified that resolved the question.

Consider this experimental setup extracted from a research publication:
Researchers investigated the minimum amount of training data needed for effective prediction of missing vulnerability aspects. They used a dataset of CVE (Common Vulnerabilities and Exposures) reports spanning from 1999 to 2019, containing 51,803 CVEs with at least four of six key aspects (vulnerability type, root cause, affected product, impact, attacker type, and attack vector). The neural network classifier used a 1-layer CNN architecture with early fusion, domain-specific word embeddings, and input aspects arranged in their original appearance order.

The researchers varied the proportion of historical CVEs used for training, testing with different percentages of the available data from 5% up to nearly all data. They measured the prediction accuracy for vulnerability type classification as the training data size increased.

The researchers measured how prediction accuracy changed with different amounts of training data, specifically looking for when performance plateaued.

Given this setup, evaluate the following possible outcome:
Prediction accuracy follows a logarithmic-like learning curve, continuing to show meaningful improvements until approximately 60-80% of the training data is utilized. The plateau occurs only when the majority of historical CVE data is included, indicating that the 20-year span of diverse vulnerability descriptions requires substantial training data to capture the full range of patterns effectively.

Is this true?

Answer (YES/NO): NO